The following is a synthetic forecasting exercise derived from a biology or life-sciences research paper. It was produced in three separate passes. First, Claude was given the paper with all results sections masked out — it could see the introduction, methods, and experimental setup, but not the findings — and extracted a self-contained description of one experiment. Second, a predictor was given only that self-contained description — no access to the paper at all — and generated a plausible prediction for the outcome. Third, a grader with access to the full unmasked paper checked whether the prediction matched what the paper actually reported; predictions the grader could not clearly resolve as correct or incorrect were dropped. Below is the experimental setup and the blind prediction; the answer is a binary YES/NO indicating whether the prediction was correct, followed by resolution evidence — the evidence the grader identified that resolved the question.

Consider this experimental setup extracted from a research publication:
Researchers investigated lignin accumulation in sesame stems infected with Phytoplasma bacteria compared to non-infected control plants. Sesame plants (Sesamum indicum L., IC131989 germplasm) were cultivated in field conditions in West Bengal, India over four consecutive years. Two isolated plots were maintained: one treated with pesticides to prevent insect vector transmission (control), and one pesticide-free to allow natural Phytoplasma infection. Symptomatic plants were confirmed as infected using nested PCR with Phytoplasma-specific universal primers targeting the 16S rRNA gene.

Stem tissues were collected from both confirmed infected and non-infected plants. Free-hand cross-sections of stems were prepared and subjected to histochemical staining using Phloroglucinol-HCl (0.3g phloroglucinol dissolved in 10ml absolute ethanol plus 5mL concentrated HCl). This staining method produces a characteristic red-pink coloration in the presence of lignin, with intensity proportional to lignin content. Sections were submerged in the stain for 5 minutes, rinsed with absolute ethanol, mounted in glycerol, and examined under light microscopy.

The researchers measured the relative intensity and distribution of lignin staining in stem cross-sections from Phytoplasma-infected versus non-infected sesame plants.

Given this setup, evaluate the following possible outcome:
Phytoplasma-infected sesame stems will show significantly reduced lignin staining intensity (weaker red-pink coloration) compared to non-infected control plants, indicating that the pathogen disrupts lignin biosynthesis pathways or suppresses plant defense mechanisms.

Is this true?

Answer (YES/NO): NO